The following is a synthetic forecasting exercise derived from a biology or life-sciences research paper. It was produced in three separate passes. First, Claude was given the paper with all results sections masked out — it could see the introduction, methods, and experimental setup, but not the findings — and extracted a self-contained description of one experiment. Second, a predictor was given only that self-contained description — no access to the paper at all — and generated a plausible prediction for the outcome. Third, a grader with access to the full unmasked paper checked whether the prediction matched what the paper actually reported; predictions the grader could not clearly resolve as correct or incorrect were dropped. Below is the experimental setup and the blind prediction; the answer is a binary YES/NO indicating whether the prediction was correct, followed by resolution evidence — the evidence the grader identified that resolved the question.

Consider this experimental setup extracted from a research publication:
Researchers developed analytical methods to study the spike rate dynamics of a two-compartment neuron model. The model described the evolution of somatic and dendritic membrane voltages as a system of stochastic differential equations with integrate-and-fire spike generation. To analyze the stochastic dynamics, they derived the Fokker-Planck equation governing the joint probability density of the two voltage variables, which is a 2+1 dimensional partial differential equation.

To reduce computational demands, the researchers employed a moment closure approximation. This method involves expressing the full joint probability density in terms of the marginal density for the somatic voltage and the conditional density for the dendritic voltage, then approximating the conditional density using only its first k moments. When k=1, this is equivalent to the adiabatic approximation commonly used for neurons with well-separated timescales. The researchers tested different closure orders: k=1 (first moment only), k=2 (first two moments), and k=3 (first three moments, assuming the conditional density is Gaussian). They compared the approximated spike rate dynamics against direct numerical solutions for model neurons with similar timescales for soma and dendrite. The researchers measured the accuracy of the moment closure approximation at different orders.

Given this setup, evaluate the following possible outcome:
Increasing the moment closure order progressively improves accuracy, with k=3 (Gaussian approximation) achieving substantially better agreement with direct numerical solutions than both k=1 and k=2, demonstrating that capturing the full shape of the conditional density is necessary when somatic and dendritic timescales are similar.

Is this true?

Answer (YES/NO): YES